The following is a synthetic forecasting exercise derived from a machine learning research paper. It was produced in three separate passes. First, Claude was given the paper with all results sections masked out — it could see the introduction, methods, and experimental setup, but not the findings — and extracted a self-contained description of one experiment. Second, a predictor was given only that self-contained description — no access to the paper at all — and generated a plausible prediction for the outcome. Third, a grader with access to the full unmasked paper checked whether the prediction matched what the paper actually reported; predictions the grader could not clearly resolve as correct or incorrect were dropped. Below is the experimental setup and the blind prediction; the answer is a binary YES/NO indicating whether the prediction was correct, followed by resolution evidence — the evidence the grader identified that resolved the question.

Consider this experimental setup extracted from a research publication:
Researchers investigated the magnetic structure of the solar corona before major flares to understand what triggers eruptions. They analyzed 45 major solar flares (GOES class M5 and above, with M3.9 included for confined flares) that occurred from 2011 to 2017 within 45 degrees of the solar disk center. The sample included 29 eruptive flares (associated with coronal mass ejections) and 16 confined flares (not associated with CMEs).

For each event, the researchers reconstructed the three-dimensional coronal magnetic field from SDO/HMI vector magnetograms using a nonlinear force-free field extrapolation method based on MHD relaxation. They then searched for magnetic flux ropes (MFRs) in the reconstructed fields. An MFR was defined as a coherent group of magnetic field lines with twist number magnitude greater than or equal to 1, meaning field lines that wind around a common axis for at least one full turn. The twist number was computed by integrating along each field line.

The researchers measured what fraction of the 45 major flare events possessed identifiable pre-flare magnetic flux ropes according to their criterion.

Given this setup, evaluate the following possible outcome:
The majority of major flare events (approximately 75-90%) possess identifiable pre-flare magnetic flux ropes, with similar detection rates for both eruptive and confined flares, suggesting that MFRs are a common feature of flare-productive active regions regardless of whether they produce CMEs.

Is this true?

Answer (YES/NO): YES